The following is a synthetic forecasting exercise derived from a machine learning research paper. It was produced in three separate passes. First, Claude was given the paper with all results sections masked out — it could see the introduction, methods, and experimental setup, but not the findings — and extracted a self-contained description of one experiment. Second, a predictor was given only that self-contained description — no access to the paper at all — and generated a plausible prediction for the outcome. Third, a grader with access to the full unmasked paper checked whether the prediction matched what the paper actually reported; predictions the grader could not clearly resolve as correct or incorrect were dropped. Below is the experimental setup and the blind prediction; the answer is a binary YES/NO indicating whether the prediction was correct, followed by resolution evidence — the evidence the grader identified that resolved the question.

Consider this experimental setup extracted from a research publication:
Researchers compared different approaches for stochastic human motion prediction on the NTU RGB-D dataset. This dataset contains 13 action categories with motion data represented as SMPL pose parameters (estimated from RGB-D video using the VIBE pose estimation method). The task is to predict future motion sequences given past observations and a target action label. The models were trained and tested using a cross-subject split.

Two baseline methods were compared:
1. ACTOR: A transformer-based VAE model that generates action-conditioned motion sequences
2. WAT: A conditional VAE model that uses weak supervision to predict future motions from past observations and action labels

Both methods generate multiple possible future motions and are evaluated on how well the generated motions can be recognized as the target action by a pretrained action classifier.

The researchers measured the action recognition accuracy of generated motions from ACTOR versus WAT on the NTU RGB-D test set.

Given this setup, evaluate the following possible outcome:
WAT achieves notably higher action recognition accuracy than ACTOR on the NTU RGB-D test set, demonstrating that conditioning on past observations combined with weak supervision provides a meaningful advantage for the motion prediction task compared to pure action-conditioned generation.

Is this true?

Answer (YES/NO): YES